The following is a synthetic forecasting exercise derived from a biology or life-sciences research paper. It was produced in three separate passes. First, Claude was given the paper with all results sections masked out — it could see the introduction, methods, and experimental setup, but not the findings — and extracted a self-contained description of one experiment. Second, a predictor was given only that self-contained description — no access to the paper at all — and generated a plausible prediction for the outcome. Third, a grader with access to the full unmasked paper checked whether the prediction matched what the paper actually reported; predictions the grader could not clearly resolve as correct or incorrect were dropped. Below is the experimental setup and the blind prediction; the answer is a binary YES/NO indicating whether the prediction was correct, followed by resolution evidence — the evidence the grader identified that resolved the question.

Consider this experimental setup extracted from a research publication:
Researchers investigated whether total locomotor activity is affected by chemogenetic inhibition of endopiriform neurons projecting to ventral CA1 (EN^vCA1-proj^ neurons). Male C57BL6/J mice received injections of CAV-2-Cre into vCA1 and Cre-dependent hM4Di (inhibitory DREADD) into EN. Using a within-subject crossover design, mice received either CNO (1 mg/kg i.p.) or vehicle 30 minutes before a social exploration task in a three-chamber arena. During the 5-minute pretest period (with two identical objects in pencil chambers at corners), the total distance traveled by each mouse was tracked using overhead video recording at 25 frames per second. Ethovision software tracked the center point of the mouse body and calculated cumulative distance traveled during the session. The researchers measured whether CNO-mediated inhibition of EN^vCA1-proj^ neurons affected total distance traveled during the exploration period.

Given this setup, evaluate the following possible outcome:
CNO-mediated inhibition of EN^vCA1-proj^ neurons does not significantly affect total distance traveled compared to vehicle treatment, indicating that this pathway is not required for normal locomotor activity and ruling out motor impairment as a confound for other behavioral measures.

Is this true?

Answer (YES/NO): YES